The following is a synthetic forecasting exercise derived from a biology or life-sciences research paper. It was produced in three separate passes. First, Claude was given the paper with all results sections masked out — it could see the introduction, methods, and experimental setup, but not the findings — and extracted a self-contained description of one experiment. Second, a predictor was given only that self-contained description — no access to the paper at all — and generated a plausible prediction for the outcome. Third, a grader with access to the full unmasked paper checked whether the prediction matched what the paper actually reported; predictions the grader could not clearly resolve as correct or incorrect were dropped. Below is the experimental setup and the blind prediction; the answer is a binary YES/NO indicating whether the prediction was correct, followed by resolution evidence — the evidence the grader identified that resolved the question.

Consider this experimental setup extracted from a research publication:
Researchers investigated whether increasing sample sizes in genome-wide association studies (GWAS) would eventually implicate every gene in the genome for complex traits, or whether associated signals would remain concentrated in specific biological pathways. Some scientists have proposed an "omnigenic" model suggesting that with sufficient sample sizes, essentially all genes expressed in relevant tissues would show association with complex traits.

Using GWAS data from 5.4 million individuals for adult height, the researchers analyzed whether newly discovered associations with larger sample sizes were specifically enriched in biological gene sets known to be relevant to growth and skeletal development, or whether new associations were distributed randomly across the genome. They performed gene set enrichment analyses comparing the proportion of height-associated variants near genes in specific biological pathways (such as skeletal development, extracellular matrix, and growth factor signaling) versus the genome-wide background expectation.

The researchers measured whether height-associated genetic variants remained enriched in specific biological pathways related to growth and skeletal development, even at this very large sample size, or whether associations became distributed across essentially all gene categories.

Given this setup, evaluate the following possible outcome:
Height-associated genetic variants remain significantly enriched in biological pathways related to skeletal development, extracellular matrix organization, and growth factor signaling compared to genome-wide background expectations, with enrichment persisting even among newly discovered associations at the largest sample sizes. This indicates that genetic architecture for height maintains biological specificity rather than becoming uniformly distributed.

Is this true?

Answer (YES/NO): YES